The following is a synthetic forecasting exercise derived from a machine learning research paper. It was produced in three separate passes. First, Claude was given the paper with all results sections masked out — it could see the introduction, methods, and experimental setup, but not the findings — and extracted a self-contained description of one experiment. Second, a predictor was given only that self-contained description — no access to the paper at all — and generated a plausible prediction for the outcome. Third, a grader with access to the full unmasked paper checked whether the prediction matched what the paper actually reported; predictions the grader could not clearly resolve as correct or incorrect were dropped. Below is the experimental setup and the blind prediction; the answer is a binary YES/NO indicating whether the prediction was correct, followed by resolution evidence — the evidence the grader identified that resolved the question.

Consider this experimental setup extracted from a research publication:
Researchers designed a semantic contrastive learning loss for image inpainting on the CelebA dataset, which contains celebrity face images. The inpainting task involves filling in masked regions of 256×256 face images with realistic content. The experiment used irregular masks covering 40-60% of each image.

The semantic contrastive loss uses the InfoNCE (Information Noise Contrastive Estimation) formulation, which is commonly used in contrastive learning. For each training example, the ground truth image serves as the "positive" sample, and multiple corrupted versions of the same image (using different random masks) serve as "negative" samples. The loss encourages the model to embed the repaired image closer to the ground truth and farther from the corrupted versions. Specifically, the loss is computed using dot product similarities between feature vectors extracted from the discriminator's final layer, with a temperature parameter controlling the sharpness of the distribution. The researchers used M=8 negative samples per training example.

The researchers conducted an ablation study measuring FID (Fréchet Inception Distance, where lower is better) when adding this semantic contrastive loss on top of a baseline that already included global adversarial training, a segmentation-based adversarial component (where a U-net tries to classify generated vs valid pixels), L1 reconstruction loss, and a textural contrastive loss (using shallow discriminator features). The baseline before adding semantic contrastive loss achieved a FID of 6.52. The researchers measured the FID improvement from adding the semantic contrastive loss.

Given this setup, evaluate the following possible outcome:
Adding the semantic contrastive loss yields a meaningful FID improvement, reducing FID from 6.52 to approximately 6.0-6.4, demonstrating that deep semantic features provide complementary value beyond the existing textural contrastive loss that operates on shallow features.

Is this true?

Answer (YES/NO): YES